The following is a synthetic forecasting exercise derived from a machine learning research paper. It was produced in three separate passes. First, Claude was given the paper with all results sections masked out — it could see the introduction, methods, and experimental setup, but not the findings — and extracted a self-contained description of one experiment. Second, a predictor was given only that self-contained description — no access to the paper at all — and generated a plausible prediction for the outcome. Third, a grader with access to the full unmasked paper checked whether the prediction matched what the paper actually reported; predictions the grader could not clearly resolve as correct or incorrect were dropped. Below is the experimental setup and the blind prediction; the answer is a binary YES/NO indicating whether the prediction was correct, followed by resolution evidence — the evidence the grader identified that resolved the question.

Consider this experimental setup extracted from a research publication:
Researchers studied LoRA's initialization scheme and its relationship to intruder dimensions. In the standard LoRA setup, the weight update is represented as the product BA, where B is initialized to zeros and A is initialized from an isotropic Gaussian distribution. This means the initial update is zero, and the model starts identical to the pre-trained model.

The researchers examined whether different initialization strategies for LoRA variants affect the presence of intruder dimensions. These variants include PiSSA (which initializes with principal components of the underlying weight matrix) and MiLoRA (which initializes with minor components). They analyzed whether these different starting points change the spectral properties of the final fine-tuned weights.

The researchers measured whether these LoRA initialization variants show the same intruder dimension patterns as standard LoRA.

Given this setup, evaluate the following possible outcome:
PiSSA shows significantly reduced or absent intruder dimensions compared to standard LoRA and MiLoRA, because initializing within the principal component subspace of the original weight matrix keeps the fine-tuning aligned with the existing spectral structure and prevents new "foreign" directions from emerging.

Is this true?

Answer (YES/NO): NO